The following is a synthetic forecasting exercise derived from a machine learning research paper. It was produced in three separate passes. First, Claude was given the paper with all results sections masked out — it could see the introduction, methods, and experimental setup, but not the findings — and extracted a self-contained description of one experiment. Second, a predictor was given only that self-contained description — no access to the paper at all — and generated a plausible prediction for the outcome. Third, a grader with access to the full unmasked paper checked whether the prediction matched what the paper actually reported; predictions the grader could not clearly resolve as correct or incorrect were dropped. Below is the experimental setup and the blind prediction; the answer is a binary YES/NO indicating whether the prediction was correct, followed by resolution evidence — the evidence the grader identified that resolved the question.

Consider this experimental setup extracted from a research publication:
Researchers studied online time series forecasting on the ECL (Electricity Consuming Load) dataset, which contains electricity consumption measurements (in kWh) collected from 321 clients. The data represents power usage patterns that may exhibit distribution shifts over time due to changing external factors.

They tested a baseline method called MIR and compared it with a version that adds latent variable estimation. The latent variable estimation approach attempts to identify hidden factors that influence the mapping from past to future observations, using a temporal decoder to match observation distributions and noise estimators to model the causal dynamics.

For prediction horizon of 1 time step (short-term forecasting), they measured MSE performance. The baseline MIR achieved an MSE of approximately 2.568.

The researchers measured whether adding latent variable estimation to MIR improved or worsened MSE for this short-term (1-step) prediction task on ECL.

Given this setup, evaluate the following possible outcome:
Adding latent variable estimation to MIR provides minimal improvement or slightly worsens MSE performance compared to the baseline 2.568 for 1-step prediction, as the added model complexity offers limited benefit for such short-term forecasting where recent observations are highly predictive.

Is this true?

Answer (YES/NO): NO